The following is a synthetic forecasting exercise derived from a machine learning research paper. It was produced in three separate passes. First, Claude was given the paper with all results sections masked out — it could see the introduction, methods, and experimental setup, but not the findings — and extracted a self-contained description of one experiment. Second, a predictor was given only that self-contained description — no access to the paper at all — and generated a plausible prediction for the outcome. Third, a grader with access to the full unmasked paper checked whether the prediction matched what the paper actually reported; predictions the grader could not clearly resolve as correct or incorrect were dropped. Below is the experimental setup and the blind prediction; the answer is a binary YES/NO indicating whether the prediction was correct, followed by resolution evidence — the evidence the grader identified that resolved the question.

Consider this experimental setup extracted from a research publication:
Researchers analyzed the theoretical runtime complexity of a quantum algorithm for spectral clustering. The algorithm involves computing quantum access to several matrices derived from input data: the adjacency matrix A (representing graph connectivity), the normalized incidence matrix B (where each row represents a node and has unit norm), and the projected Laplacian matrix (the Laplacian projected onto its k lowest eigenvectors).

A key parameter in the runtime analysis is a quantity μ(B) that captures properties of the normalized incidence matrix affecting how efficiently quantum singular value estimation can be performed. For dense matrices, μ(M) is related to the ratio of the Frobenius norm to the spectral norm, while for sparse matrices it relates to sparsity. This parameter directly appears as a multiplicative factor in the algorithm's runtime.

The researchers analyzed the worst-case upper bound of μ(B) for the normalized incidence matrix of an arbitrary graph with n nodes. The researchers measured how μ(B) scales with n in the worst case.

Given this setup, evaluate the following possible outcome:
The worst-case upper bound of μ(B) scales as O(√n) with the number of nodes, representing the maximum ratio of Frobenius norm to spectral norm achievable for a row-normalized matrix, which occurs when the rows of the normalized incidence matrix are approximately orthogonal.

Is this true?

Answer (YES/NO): NO